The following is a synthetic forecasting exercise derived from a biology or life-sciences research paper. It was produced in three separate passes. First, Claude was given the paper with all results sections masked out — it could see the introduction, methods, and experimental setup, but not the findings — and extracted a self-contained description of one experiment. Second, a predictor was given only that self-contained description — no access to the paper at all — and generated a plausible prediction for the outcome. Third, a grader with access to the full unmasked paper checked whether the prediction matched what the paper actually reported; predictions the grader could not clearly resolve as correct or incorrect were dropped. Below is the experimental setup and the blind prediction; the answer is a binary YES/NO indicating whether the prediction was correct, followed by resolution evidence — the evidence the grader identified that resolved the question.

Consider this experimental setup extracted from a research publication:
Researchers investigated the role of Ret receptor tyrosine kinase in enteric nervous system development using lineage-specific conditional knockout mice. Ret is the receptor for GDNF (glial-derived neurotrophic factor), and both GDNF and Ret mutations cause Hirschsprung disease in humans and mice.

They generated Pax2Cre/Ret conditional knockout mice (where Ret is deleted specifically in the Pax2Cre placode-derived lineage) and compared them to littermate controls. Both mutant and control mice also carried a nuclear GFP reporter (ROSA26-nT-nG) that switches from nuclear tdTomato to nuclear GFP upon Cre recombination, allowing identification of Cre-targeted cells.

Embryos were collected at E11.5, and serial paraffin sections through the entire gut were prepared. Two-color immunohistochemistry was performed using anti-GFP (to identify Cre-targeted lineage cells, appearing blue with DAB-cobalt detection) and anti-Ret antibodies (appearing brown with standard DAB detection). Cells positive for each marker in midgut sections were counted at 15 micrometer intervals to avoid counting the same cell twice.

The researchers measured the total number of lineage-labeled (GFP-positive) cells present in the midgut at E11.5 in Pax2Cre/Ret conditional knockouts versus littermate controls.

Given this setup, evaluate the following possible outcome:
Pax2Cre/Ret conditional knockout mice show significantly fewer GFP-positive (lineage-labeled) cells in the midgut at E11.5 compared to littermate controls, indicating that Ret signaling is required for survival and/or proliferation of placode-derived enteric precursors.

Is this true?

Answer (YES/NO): YES